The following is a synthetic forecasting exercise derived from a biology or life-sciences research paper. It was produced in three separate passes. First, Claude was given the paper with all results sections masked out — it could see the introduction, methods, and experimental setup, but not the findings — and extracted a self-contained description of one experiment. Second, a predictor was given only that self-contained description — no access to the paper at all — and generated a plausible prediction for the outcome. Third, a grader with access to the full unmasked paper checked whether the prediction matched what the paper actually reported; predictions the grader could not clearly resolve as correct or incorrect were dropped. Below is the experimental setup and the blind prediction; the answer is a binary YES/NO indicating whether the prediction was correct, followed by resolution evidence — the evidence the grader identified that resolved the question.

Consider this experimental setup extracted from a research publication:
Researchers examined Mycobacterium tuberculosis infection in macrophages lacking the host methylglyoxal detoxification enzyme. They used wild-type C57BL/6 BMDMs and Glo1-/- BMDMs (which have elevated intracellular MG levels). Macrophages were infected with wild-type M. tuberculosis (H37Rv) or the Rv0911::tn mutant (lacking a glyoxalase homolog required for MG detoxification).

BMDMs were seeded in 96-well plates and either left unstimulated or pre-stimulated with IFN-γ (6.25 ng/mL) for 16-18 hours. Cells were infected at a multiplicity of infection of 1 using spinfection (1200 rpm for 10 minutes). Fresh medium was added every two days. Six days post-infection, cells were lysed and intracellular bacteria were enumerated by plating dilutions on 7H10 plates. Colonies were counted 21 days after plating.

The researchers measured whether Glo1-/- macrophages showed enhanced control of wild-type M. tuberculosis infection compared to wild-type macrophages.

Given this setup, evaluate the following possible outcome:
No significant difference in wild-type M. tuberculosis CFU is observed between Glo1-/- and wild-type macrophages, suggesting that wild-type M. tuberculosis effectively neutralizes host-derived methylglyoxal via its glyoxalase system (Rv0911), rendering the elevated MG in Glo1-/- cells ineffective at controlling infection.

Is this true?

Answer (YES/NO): YES